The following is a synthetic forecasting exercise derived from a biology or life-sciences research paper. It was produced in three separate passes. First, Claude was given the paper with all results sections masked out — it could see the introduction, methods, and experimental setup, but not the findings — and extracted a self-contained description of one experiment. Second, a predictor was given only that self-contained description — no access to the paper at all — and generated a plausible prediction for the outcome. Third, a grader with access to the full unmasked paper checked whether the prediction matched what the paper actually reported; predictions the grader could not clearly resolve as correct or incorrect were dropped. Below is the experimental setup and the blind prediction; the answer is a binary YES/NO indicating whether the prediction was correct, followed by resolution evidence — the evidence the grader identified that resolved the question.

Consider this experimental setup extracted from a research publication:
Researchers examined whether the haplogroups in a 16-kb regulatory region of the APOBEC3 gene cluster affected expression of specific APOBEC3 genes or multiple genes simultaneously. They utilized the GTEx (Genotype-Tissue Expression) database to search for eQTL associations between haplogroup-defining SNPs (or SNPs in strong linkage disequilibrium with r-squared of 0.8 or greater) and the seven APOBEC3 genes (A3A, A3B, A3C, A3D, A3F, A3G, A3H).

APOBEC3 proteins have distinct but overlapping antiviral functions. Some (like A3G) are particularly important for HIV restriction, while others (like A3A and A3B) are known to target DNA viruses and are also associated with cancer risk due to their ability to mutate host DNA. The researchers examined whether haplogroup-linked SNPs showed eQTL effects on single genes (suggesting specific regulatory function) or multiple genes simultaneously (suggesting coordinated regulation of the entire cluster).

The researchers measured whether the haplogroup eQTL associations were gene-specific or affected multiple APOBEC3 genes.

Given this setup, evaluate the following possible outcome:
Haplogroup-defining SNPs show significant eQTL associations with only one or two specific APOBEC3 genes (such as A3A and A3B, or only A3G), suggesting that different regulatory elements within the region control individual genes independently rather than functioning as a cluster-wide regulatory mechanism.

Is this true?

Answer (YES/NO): NO